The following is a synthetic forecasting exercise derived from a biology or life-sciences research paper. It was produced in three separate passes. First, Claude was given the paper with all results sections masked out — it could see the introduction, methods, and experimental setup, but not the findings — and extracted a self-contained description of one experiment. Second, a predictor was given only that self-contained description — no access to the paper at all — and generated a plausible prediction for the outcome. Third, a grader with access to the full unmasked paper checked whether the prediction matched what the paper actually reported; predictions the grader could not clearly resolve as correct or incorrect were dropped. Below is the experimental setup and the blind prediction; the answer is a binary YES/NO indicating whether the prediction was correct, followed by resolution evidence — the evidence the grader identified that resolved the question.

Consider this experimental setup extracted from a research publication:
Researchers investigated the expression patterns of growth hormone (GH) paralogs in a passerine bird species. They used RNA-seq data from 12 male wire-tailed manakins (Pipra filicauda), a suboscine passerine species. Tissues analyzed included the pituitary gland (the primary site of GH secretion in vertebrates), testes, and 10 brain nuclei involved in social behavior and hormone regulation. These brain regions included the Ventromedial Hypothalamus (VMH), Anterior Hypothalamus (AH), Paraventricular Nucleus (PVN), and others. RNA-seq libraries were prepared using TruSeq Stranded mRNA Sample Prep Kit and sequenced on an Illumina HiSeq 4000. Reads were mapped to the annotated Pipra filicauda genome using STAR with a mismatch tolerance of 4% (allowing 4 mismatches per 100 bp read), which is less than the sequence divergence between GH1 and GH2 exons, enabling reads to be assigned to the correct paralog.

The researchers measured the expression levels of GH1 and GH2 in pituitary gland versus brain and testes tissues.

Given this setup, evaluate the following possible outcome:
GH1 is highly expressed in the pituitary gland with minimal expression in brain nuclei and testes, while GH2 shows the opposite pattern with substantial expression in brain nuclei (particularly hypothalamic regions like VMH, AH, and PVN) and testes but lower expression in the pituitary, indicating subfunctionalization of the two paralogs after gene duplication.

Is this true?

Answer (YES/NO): NO